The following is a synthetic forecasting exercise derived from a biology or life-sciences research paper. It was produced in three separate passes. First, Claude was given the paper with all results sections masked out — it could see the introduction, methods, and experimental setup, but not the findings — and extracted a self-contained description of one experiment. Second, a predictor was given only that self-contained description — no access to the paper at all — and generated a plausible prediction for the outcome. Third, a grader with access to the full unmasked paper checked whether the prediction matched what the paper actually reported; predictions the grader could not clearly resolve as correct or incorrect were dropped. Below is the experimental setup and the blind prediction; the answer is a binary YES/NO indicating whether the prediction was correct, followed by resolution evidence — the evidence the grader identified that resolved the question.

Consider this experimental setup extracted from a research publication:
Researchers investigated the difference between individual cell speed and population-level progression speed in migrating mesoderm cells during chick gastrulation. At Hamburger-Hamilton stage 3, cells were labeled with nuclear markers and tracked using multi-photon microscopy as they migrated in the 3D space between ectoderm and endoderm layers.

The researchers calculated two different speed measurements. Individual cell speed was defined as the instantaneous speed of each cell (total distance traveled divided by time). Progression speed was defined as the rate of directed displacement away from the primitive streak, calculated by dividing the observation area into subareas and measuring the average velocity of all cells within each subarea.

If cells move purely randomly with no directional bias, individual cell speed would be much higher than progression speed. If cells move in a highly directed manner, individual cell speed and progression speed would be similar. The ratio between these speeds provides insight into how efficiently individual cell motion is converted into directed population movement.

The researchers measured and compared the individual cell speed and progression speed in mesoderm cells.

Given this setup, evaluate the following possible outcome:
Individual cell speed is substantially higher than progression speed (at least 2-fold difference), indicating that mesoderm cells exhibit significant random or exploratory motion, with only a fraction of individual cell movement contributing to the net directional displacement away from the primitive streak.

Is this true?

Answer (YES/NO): YES